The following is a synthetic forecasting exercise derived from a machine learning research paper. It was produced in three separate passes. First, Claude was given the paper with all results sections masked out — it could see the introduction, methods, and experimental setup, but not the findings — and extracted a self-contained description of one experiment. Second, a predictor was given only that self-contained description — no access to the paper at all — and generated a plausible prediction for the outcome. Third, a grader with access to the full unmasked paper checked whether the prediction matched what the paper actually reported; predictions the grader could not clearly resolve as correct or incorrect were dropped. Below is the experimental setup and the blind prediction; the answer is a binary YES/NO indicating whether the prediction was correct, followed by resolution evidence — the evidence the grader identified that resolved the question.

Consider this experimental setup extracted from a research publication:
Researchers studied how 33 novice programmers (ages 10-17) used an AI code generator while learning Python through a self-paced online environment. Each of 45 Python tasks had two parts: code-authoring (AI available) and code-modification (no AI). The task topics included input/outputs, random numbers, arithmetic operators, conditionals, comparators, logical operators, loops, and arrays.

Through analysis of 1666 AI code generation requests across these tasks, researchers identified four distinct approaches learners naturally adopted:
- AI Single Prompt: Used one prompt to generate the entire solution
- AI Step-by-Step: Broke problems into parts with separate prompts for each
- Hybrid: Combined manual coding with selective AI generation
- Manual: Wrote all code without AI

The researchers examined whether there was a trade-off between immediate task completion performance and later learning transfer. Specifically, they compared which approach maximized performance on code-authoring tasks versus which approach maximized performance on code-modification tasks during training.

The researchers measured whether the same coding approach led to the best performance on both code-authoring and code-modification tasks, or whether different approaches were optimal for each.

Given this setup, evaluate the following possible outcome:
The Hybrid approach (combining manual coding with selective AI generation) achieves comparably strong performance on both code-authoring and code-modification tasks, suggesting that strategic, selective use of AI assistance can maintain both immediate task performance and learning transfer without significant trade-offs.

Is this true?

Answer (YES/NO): NO